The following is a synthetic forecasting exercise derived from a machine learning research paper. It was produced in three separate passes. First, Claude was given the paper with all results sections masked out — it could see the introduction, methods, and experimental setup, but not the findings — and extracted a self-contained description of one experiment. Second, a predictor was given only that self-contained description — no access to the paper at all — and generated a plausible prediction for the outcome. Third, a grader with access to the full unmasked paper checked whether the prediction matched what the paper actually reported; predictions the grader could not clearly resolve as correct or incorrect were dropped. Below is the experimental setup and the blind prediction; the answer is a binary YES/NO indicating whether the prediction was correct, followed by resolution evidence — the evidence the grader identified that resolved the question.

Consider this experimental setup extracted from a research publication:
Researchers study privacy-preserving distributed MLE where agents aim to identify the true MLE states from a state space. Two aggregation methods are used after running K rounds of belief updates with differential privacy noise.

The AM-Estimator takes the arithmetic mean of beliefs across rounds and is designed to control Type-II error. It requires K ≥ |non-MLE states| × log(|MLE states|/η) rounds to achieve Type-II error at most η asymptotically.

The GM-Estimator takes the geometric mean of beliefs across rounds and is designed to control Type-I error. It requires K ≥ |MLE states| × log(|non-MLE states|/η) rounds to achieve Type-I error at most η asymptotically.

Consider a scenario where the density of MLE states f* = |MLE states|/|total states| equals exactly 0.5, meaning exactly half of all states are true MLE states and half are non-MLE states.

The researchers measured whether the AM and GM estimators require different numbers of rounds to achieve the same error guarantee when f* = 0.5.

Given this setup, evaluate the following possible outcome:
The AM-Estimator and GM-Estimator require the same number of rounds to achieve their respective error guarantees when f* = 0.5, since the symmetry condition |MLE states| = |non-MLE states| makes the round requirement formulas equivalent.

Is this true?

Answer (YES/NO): YES